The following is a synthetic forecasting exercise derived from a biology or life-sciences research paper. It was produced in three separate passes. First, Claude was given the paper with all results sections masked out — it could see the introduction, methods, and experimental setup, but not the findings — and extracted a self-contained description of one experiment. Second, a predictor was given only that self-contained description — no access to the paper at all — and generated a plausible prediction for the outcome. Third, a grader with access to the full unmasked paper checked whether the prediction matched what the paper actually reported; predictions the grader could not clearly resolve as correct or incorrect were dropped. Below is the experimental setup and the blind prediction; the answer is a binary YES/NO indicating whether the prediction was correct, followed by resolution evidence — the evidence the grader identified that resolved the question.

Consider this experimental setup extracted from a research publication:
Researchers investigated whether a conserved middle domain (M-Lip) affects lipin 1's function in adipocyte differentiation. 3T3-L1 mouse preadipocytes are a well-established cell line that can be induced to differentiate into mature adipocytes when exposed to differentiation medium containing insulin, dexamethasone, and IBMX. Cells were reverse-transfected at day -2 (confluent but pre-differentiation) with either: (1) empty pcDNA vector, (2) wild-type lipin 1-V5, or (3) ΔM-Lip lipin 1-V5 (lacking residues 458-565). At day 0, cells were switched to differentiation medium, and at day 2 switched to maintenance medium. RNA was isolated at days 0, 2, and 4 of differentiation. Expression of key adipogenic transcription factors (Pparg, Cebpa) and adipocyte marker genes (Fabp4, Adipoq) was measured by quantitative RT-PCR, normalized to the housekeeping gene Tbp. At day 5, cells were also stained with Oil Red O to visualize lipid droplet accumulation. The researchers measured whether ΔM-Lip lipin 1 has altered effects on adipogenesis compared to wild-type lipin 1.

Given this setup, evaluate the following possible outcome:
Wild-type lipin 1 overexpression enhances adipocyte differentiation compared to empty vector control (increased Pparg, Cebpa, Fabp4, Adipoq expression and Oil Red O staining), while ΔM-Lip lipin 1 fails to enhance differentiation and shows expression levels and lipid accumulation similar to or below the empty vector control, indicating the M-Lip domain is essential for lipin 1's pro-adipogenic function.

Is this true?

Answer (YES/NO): NO